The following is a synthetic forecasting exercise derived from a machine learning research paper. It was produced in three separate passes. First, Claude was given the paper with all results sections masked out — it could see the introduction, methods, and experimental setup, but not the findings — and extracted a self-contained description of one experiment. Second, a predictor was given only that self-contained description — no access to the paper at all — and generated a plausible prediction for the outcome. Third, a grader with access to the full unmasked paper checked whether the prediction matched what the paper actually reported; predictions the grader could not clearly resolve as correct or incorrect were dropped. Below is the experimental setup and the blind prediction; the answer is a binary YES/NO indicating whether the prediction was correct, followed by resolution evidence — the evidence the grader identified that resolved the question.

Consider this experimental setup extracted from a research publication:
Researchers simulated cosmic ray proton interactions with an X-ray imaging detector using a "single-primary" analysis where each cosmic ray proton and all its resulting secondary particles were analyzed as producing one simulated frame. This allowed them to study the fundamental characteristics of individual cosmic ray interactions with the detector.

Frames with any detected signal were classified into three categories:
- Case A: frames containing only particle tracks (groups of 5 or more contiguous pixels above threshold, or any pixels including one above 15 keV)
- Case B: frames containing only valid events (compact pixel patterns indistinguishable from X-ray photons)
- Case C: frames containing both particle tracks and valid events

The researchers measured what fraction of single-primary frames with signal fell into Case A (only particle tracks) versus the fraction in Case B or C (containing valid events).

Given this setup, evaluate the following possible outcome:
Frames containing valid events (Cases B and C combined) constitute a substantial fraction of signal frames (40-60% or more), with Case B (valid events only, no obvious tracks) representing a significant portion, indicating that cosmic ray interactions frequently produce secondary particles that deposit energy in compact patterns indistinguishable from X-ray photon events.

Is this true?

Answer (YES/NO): NO